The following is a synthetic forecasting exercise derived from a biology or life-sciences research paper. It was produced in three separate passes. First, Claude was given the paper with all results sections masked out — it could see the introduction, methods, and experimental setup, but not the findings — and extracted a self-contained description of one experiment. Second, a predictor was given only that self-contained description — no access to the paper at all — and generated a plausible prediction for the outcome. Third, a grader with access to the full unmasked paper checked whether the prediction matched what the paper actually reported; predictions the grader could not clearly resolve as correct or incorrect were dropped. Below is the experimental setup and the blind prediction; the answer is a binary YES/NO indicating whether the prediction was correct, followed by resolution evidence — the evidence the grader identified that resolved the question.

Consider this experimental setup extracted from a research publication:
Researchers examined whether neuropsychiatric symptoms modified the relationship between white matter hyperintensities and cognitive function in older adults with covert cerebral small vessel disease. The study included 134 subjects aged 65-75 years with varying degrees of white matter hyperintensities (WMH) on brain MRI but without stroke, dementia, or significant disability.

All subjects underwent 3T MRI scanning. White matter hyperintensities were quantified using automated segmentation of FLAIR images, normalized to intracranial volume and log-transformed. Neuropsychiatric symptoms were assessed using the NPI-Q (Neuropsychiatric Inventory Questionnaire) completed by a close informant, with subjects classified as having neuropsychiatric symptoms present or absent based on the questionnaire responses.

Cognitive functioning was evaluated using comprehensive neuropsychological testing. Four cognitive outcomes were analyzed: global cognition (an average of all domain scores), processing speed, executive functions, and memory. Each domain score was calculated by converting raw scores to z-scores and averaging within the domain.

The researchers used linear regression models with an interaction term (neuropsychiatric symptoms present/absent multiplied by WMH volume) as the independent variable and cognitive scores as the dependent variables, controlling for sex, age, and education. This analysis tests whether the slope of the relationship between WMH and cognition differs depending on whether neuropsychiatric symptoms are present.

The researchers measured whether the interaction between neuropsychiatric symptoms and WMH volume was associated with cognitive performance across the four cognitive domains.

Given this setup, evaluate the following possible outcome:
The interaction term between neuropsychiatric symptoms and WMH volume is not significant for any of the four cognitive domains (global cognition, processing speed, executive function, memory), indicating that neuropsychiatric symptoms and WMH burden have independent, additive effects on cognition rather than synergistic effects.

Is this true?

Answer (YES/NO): NO